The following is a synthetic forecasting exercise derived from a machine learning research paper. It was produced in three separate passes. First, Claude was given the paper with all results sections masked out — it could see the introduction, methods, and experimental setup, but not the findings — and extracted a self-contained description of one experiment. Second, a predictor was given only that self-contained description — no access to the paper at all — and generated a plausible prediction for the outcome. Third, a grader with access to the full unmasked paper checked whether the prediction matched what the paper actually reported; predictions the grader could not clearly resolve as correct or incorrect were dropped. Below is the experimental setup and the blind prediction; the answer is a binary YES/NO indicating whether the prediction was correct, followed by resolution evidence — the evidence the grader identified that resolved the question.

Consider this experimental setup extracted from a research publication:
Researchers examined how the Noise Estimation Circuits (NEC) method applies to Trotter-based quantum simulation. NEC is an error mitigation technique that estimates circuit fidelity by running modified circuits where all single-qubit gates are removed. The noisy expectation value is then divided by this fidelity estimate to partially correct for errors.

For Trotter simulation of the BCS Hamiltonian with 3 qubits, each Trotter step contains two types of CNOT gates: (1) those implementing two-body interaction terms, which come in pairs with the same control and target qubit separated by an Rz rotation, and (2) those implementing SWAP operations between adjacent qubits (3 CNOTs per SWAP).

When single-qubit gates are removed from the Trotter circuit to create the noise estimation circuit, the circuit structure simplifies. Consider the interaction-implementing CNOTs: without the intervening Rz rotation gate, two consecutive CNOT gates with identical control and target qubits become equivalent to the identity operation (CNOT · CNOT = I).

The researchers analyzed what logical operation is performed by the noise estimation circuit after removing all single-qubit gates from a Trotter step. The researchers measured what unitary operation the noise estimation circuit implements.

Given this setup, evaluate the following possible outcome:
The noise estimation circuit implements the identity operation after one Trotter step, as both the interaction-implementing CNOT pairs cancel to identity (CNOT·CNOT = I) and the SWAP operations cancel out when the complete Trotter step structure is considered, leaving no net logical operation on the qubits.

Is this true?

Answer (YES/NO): NO